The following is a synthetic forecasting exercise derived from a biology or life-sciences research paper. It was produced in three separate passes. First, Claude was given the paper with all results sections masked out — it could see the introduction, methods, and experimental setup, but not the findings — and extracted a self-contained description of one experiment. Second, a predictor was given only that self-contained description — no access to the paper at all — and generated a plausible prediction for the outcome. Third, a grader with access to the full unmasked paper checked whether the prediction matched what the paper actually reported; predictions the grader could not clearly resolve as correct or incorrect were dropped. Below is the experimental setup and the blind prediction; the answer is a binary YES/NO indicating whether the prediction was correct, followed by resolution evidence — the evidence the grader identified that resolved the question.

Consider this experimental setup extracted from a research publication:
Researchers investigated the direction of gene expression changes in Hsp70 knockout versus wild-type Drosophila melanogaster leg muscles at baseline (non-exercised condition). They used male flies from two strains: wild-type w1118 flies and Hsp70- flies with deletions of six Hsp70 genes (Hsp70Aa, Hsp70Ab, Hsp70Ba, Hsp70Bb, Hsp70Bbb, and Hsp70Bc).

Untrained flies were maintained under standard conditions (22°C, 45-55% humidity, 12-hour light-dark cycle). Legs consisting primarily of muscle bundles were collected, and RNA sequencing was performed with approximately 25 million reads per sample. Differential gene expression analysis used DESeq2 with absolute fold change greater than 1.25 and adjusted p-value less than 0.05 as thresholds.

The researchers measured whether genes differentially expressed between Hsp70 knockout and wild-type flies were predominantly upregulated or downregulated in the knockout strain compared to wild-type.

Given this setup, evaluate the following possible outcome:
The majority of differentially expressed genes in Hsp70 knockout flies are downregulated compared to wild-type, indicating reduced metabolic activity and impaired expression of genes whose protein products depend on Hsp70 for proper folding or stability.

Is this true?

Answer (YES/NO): NO